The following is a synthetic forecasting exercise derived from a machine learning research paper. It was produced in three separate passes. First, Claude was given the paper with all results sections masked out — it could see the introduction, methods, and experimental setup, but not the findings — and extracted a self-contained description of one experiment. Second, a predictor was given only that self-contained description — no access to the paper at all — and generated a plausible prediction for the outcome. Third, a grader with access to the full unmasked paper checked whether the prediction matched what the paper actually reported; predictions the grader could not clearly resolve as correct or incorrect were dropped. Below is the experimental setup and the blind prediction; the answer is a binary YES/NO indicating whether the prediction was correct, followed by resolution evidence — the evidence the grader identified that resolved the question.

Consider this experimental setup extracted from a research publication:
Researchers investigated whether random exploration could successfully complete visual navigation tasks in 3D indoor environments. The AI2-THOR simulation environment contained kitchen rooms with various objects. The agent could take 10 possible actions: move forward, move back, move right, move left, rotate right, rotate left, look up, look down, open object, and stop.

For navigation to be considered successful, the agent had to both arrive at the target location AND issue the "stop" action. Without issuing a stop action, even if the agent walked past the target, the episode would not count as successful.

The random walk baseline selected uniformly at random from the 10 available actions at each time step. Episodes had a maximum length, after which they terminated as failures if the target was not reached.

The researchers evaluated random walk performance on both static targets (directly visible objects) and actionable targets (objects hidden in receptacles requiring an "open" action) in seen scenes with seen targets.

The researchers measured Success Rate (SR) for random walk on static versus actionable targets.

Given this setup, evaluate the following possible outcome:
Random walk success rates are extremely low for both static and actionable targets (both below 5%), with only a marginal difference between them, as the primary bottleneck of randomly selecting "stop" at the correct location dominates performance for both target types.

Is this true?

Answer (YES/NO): NO